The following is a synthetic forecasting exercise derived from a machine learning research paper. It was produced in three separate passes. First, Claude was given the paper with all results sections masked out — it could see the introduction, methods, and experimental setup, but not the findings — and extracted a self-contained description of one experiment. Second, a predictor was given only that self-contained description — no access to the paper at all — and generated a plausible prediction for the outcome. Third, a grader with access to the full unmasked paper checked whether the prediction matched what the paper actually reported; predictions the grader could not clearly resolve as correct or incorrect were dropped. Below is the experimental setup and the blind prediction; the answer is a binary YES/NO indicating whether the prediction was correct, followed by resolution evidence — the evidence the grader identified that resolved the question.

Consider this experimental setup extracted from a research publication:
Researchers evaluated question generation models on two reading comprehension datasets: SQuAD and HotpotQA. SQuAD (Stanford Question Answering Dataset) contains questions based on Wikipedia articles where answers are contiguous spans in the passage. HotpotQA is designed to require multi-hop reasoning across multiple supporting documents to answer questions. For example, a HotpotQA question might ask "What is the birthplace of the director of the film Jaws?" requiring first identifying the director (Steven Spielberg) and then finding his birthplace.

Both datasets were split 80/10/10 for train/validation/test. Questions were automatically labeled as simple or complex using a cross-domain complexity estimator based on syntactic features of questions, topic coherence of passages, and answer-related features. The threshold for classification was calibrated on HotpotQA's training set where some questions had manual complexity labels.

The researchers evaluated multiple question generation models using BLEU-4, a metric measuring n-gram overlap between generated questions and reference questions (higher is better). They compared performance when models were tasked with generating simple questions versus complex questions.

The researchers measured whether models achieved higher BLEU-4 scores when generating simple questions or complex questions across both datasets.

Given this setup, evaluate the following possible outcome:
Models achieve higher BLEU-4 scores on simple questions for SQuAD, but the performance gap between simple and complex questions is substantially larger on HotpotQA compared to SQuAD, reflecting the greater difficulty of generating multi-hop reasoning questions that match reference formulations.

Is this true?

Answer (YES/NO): NO